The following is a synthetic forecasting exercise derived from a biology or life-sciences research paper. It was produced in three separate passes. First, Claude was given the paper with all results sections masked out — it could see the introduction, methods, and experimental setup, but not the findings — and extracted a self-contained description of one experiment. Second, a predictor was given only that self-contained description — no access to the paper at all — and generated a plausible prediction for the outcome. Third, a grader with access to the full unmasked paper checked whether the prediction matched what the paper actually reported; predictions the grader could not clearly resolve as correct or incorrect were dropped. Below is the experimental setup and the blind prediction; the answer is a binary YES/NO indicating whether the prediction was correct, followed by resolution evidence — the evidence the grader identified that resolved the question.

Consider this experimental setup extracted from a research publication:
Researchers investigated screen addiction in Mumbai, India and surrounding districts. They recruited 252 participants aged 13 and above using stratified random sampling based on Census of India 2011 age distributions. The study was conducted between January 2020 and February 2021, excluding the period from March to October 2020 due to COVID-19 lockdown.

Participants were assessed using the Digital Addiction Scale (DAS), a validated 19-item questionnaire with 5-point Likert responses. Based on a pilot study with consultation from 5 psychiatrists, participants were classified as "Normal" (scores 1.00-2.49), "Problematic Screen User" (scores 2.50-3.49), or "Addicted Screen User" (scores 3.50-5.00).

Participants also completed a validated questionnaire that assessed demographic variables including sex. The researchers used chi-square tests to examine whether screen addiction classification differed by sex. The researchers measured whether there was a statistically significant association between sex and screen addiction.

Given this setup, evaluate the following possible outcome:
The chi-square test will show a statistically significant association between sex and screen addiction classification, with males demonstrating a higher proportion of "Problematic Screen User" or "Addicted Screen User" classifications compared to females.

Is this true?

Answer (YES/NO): YES